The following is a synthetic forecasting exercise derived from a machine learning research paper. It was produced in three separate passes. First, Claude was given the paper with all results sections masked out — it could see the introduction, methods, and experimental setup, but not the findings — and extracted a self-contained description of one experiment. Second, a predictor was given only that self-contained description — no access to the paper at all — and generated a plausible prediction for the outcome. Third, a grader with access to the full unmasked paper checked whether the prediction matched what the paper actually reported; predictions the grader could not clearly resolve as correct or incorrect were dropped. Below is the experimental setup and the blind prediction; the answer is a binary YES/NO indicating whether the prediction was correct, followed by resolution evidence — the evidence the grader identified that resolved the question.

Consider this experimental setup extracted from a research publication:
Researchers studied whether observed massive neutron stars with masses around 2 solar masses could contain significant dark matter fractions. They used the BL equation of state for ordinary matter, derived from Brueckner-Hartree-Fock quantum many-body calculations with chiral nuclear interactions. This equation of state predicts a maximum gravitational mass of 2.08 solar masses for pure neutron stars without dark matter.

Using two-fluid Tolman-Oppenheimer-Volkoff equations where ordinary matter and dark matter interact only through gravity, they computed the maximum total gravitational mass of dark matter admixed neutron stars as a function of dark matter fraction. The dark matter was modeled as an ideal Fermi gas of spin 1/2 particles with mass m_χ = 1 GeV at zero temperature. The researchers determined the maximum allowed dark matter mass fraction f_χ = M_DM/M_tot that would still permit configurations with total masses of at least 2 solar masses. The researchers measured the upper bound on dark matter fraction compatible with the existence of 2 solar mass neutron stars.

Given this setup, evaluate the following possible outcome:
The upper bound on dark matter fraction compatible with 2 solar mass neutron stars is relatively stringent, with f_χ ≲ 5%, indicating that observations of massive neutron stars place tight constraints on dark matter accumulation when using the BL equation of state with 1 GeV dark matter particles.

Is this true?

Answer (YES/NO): NO